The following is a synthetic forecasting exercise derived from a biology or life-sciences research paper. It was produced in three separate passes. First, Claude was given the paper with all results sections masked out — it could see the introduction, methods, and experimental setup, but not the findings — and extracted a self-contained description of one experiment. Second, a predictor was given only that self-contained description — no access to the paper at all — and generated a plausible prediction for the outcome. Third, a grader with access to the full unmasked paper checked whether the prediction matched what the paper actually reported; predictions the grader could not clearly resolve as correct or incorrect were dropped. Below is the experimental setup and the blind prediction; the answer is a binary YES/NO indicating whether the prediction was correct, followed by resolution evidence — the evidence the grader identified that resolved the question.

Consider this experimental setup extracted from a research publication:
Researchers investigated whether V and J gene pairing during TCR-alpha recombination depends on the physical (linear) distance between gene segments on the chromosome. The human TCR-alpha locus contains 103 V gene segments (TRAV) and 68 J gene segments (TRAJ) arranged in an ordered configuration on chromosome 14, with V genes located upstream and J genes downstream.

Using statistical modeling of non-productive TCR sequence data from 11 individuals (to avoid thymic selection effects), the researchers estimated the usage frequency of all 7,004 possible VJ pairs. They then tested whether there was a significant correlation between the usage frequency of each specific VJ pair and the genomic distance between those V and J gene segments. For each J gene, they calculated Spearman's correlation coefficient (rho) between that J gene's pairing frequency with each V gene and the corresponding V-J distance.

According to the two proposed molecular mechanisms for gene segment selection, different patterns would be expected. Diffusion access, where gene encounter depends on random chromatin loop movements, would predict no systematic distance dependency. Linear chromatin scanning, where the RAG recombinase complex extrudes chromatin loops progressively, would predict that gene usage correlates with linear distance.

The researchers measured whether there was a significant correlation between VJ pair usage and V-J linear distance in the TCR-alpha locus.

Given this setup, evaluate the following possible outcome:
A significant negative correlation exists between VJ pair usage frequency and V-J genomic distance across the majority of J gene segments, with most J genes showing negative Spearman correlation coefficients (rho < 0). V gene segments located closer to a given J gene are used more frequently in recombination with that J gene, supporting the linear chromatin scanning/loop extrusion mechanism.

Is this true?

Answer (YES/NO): NO